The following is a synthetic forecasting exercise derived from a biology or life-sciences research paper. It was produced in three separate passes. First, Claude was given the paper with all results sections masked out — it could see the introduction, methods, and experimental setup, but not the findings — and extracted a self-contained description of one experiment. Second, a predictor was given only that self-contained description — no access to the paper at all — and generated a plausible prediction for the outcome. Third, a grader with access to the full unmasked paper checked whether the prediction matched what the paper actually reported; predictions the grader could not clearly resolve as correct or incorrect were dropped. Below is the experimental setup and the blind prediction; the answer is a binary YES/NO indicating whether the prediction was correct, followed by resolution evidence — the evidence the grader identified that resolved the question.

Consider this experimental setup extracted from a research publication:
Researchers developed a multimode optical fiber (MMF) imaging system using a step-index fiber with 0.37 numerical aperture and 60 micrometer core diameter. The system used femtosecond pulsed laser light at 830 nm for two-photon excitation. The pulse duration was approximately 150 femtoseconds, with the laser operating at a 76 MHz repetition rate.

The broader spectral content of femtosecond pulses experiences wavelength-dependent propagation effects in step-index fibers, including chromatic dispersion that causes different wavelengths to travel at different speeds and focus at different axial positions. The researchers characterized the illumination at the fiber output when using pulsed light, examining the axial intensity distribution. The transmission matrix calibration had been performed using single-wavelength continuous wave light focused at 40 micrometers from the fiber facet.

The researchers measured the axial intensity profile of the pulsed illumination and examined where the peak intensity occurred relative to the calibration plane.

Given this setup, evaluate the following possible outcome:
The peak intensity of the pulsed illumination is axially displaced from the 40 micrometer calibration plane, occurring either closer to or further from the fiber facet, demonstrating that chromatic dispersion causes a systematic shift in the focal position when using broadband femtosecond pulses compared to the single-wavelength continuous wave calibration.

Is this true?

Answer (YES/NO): NO